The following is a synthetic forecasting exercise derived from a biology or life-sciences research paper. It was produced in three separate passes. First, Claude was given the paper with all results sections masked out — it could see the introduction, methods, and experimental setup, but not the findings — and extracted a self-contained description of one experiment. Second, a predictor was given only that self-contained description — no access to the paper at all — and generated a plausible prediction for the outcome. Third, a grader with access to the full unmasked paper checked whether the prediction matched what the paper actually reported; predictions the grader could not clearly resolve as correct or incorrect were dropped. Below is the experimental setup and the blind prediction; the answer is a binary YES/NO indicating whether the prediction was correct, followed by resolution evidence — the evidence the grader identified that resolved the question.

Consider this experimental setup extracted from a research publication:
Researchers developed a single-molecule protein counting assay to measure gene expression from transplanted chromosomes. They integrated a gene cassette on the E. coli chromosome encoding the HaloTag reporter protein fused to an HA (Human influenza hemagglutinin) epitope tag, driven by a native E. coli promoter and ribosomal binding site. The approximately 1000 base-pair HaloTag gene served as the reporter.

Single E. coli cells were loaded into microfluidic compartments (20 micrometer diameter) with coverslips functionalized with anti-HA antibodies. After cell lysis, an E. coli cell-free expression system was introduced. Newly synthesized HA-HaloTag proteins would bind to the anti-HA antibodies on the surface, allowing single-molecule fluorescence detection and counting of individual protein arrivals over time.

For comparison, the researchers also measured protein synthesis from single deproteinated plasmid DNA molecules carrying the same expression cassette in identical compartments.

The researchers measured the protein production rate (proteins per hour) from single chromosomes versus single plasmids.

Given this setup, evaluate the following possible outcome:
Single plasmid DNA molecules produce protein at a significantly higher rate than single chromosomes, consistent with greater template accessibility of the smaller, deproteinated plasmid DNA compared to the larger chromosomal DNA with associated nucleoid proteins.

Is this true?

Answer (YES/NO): NO